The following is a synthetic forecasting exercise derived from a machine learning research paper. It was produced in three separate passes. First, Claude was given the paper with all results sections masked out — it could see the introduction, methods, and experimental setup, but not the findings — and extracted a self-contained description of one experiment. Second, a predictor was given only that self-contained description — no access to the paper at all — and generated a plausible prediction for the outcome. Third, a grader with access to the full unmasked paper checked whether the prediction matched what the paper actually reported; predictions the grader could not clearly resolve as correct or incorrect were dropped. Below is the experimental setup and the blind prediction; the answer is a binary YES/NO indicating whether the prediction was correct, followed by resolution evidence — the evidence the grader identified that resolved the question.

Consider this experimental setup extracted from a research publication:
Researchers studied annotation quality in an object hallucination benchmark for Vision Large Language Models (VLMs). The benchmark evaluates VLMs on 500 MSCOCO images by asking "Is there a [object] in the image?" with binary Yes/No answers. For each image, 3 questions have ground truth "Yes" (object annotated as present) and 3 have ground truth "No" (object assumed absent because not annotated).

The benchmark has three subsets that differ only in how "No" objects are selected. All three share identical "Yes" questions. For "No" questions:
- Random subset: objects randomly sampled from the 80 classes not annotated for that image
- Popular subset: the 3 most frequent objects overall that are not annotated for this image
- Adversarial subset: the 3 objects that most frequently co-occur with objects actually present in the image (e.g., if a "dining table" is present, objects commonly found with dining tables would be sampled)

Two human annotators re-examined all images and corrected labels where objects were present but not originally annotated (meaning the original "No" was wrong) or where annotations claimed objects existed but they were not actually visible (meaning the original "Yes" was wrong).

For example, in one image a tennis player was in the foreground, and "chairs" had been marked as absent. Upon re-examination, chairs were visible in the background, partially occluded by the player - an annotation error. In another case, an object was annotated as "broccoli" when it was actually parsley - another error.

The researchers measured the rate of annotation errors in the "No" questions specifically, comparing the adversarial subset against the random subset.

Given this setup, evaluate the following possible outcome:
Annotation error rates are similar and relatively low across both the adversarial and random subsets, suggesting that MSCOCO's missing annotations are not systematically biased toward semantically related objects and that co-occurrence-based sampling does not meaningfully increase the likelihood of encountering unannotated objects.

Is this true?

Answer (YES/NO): NO